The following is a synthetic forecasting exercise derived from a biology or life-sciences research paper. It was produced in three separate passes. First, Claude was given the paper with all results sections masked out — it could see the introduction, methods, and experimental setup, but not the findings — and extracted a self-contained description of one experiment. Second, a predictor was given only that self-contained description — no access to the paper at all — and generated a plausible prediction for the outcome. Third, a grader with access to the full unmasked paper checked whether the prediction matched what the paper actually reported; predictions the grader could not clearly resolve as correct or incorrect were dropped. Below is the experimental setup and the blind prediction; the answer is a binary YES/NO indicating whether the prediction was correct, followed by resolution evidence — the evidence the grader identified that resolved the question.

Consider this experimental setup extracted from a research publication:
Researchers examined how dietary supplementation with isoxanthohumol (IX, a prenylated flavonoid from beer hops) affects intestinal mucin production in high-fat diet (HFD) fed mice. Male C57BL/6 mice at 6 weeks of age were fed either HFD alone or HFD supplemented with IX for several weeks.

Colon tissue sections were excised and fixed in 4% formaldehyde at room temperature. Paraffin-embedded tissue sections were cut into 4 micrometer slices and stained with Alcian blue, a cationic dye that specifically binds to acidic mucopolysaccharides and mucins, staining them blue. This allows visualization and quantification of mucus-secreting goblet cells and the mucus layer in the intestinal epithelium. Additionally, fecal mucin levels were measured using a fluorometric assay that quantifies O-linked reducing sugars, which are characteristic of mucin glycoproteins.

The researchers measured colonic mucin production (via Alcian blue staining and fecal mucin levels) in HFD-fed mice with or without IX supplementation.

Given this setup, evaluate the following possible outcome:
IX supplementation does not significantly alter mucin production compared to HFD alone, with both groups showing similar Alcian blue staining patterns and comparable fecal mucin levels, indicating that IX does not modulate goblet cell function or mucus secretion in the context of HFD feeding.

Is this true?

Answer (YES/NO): NO